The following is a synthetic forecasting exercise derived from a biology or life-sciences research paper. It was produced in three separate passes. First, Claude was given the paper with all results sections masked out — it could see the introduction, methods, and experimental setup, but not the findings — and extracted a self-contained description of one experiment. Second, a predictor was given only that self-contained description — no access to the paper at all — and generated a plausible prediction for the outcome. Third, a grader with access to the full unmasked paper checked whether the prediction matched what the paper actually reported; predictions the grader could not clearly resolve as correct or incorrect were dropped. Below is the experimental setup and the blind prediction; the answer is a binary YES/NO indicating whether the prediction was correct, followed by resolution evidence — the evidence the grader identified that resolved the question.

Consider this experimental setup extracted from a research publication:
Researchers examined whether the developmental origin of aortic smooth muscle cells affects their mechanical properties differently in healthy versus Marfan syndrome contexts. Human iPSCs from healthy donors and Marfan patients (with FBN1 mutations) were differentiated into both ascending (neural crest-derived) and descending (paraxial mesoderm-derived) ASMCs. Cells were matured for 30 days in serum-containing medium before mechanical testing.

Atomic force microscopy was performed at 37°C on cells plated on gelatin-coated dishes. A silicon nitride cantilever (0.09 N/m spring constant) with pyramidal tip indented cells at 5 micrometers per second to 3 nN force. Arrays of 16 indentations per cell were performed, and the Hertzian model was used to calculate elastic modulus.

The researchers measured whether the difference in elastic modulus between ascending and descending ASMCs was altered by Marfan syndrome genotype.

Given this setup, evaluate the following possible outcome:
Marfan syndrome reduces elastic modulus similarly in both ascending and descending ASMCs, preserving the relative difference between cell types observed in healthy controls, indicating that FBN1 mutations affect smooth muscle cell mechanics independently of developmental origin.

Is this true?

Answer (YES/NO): NO